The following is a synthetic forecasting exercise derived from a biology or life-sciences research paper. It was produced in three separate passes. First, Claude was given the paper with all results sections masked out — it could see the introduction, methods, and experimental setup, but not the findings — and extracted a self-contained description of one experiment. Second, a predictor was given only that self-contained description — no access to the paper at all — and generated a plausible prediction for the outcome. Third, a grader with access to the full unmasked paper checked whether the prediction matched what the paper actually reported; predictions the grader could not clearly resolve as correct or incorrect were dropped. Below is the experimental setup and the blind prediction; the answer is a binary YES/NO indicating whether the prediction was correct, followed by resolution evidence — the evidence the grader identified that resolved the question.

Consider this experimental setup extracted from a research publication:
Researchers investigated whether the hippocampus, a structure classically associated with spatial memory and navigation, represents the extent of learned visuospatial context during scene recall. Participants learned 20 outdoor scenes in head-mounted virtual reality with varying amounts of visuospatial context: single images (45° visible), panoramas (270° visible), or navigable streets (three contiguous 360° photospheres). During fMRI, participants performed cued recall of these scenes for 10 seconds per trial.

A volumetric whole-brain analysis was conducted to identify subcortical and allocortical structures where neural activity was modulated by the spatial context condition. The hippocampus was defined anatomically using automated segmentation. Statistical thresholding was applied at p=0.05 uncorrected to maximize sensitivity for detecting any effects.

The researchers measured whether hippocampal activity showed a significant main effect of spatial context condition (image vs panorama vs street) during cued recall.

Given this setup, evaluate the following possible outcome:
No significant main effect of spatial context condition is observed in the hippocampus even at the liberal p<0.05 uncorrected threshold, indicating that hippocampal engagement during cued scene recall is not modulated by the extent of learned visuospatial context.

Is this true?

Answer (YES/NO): YES